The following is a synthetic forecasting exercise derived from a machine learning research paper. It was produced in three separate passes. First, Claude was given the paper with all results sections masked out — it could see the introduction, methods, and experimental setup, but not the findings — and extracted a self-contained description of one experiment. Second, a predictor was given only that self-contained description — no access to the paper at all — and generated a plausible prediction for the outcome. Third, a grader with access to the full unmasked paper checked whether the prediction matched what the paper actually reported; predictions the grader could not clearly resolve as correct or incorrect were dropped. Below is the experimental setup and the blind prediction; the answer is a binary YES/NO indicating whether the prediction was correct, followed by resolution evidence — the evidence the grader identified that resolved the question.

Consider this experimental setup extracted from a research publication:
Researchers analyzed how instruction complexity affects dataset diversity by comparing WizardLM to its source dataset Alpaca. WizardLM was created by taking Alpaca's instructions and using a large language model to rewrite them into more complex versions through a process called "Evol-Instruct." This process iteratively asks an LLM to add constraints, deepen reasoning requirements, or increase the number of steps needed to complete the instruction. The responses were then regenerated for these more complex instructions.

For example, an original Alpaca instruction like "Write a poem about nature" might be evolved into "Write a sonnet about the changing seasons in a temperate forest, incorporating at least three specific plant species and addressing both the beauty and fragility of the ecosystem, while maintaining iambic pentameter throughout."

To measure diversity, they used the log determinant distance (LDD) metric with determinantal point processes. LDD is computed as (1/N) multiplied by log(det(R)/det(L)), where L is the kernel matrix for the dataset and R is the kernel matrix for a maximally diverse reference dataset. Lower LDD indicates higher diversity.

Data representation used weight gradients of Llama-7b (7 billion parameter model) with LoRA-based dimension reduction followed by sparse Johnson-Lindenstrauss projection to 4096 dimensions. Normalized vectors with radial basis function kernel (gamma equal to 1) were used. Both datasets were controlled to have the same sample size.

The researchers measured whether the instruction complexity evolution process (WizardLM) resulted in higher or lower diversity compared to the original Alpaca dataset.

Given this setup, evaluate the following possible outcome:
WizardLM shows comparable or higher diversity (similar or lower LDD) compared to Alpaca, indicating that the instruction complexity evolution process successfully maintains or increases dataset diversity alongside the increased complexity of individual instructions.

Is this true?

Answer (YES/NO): YES